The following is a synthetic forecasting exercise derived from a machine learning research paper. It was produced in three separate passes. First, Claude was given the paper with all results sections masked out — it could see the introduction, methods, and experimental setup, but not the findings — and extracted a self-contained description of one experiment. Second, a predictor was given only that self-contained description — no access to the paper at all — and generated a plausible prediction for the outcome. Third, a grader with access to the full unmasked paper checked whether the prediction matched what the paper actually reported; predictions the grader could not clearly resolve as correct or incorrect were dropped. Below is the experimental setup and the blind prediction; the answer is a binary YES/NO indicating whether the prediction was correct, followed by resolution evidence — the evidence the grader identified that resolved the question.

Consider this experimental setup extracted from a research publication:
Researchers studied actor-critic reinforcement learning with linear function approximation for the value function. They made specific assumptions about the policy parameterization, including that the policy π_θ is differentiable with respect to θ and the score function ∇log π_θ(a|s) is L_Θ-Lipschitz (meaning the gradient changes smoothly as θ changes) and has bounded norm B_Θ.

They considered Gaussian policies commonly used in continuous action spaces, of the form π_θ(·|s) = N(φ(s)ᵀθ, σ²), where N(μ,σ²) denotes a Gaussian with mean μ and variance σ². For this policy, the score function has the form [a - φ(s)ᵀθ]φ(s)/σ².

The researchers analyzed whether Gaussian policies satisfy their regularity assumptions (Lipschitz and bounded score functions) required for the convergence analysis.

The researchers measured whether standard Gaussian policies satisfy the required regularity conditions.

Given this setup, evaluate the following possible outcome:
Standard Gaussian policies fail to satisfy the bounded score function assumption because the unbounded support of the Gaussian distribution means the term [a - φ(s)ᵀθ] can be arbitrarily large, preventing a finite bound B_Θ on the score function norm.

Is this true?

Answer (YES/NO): YES